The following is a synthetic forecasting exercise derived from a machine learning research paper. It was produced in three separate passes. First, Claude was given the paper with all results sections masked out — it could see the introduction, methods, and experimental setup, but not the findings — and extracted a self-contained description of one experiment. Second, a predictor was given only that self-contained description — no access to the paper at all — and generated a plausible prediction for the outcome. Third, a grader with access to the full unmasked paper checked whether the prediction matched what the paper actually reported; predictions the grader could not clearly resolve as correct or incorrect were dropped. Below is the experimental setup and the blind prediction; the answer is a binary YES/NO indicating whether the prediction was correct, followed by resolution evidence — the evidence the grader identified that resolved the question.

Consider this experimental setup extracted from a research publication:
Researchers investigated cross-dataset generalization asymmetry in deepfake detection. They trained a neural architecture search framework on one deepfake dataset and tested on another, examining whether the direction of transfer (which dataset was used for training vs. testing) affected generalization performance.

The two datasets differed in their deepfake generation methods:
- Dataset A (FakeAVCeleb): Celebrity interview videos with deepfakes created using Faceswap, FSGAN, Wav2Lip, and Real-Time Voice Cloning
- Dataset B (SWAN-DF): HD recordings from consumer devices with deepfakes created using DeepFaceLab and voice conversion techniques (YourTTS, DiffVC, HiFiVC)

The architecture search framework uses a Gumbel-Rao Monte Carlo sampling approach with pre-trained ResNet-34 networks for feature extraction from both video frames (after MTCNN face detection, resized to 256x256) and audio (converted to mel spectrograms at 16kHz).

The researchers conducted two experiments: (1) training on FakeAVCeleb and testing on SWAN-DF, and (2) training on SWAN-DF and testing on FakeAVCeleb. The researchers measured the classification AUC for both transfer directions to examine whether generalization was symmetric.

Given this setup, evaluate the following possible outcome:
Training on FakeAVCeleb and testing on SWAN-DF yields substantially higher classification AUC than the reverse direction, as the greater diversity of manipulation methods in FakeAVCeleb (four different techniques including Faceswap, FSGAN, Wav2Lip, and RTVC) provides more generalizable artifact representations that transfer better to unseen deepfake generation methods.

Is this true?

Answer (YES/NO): NO